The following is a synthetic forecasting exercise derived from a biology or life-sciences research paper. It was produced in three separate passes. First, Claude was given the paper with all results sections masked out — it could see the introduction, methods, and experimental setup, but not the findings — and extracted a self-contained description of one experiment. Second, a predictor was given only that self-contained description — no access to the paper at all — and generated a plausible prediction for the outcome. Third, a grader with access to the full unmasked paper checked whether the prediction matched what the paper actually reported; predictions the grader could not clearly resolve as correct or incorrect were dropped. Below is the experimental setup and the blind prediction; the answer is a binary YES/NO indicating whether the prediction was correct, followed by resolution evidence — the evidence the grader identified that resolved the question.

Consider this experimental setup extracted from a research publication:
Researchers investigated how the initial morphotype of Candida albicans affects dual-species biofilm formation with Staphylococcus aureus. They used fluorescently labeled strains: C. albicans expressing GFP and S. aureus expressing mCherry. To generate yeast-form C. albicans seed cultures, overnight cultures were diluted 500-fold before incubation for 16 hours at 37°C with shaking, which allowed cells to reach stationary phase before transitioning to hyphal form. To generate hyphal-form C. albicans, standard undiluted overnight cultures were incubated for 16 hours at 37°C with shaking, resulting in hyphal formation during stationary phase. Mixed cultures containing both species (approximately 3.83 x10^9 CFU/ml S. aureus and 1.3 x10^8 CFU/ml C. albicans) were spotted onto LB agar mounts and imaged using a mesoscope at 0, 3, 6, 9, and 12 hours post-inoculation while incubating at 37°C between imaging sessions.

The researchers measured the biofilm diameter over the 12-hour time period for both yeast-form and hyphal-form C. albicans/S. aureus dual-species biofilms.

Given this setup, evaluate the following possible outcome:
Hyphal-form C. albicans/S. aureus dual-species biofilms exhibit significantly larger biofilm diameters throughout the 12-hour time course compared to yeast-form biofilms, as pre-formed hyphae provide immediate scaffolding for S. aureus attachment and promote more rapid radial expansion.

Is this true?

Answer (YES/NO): NO